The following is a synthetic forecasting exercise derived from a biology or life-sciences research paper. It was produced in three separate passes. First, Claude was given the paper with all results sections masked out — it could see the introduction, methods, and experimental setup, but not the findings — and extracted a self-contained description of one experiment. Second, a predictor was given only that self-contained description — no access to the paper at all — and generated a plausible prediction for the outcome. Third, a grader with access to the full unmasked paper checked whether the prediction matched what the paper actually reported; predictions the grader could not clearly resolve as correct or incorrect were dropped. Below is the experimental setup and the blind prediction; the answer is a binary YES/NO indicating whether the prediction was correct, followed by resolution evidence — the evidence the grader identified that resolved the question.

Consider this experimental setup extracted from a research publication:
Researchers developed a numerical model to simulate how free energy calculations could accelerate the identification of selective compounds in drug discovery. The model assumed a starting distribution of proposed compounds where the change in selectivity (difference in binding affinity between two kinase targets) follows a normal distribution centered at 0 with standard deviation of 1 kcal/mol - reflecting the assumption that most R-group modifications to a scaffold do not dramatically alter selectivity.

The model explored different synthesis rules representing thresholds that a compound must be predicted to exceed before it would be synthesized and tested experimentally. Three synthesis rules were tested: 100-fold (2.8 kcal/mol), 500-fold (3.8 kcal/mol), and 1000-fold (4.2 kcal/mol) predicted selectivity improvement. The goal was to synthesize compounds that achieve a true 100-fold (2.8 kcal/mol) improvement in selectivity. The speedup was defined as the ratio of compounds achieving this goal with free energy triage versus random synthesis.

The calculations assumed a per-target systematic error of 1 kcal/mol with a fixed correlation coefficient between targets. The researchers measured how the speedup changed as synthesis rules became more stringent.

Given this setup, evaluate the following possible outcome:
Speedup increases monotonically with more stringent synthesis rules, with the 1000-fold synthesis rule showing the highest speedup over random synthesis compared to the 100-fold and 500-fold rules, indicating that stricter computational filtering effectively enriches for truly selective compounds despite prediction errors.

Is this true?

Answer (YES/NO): NO